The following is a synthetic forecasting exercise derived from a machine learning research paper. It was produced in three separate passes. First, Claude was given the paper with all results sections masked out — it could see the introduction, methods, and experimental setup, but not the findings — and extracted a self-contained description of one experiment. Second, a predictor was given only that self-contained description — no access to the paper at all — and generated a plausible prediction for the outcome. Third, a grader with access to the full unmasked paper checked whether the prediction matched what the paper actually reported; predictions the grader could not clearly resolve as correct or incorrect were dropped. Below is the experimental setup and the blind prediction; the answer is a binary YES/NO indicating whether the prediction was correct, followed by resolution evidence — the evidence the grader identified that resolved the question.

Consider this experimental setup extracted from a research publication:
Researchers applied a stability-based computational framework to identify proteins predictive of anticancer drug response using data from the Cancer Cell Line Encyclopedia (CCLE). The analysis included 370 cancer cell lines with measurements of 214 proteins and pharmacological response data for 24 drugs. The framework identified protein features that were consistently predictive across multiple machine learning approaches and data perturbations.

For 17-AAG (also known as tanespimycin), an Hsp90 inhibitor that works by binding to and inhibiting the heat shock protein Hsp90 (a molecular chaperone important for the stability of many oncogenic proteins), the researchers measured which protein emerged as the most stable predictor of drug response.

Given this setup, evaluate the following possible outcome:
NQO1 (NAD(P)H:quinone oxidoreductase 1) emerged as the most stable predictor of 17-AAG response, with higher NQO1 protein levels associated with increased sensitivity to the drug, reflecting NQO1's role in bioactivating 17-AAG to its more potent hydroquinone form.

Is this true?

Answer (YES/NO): NO